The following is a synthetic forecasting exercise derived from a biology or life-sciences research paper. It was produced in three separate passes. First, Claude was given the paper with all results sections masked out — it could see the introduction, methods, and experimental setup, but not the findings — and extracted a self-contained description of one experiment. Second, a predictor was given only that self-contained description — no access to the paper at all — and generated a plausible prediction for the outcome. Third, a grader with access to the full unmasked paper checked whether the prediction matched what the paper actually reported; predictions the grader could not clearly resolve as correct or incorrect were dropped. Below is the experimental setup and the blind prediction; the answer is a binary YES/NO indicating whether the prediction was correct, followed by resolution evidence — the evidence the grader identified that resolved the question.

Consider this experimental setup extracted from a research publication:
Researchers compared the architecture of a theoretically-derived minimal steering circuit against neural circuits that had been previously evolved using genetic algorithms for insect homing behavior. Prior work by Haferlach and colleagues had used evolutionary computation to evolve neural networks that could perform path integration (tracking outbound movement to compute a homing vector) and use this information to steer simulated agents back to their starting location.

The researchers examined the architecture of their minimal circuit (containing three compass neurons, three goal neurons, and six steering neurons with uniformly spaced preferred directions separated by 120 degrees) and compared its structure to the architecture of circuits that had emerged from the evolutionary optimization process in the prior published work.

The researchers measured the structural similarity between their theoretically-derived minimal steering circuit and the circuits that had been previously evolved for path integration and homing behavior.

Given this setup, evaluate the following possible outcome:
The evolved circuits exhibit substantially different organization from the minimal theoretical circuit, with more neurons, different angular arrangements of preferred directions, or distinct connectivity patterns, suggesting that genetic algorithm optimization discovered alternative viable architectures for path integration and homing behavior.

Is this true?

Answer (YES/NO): NO